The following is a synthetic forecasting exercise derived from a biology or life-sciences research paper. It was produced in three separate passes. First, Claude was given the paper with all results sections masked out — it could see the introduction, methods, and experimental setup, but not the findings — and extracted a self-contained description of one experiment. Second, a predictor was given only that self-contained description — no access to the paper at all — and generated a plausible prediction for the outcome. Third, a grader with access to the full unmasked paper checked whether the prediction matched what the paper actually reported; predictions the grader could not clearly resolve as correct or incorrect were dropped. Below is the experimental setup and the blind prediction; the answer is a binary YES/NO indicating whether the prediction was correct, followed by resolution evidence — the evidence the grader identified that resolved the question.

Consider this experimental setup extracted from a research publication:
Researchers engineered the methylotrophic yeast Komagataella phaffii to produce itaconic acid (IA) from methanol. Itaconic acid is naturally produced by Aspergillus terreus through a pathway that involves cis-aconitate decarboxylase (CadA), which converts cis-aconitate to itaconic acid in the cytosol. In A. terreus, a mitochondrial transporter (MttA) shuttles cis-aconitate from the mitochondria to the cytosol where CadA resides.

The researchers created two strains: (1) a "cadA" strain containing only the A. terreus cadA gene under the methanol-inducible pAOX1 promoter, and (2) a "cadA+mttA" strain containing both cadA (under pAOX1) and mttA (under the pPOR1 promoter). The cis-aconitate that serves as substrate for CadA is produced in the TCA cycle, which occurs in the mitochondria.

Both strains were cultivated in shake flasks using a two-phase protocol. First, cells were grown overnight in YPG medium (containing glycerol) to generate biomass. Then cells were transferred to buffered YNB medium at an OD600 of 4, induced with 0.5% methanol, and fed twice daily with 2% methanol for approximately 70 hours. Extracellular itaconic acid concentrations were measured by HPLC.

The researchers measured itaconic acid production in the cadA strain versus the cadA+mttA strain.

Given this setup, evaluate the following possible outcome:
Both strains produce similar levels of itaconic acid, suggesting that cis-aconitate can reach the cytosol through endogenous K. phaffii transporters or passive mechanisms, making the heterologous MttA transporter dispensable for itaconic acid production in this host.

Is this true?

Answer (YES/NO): NO